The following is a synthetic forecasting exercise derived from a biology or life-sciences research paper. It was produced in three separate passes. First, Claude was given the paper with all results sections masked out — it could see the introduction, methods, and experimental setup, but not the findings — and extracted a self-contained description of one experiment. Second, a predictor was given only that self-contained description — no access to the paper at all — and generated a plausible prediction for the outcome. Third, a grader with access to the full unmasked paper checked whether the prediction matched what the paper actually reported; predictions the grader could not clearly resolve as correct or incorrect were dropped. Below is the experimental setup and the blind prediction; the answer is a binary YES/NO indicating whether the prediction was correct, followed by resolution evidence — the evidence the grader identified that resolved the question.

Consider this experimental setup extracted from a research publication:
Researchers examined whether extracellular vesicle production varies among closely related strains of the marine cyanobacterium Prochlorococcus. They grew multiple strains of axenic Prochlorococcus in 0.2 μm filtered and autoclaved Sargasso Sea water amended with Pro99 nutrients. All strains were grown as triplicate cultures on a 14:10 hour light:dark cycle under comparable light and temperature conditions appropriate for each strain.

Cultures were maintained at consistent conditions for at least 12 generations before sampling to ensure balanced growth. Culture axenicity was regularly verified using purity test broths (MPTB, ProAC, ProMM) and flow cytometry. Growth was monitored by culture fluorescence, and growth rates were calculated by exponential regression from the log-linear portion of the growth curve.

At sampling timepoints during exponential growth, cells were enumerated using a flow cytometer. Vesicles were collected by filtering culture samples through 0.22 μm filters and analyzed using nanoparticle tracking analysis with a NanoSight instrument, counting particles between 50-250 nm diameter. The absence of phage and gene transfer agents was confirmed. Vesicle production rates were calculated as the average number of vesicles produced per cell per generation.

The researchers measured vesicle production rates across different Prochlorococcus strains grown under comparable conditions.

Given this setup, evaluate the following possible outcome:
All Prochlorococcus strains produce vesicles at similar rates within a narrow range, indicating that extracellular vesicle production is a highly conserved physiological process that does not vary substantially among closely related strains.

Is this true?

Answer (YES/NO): NO